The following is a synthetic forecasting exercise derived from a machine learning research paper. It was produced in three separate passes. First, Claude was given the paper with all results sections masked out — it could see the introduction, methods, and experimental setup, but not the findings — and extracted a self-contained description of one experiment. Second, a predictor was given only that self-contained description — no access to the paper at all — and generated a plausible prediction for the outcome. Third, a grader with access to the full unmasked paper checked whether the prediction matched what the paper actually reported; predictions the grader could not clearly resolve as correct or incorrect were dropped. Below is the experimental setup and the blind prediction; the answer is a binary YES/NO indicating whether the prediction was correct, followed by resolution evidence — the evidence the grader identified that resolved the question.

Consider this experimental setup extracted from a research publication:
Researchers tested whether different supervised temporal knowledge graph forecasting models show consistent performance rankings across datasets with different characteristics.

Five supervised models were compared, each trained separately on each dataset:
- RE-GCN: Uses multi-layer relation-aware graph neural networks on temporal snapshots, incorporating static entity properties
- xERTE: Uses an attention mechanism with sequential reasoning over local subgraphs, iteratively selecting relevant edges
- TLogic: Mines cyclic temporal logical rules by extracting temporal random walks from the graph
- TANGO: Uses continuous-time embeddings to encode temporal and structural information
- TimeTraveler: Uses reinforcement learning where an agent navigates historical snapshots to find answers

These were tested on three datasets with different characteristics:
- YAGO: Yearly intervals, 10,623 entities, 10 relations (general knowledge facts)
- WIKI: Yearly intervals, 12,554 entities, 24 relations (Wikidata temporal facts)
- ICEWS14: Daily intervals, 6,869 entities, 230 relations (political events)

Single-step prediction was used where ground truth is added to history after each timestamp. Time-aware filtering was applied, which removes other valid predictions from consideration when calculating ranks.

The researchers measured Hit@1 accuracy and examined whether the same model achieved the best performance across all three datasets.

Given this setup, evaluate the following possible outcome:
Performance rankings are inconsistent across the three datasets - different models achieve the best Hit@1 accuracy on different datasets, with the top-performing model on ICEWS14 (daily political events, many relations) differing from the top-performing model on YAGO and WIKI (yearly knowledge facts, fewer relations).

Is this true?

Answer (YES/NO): NO